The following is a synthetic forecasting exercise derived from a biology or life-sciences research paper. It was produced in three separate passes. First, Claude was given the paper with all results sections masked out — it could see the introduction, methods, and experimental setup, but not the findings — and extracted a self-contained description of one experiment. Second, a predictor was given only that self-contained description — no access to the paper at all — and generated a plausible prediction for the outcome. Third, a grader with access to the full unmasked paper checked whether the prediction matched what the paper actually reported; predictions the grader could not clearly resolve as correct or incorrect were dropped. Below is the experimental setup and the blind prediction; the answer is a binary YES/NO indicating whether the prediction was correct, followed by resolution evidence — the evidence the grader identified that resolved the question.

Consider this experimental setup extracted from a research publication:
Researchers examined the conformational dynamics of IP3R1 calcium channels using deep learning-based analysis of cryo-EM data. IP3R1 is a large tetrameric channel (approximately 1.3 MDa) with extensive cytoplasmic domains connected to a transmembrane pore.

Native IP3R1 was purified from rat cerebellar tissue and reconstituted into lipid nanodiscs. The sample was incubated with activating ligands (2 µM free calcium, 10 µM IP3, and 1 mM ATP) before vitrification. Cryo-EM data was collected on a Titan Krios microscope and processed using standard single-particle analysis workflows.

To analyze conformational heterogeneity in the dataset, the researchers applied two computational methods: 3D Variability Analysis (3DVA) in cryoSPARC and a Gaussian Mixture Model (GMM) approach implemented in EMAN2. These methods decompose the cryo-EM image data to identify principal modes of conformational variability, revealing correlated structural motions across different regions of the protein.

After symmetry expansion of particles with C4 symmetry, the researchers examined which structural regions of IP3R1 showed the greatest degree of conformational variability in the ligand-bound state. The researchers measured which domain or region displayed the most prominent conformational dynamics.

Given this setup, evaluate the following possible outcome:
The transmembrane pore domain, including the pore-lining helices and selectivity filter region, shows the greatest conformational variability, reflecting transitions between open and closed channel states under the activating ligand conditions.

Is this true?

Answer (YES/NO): NO